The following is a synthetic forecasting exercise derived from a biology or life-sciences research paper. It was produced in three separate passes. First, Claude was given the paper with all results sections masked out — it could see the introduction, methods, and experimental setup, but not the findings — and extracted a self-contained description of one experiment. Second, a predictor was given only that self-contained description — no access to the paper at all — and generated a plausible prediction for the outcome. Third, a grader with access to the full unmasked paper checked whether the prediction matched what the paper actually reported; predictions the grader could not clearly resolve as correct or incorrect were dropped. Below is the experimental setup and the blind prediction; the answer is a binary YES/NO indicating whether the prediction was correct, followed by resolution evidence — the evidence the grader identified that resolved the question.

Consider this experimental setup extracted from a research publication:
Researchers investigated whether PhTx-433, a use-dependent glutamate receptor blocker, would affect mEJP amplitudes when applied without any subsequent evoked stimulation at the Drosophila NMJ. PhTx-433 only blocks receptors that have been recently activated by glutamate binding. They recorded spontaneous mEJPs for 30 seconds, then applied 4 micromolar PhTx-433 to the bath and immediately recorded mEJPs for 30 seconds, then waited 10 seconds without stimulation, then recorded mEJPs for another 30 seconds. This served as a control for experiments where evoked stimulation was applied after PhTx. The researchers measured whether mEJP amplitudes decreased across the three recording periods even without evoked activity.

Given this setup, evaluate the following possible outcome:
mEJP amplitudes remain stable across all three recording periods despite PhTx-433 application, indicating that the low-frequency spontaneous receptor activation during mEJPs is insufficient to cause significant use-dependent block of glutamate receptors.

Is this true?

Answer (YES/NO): NO